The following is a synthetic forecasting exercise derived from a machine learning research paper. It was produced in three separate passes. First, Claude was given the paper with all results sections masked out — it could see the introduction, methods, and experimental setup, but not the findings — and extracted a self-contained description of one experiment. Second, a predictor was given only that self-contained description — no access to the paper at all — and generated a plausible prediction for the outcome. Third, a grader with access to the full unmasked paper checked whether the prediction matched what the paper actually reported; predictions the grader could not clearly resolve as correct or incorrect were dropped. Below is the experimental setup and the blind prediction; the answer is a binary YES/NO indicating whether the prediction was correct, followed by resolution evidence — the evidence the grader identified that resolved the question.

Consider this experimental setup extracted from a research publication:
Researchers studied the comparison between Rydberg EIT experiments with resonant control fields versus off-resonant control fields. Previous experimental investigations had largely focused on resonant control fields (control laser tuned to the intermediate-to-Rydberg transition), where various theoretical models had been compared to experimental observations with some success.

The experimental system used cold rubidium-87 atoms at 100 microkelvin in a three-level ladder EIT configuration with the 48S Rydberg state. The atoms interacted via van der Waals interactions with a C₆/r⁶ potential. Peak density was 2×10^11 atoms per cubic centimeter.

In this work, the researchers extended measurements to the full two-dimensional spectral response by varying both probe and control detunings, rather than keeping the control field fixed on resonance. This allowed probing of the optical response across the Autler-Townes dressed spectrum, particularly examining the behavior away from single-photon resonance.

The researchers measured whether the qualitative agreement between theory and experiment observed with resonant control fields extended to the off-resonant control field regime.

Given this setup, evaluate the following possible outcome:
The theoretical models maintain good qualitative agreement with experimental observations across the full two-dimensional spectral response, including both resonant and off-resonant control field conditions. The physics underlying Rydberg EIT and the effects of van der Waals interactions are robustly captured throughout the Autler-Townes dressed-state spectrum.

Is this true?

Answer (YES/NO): NO